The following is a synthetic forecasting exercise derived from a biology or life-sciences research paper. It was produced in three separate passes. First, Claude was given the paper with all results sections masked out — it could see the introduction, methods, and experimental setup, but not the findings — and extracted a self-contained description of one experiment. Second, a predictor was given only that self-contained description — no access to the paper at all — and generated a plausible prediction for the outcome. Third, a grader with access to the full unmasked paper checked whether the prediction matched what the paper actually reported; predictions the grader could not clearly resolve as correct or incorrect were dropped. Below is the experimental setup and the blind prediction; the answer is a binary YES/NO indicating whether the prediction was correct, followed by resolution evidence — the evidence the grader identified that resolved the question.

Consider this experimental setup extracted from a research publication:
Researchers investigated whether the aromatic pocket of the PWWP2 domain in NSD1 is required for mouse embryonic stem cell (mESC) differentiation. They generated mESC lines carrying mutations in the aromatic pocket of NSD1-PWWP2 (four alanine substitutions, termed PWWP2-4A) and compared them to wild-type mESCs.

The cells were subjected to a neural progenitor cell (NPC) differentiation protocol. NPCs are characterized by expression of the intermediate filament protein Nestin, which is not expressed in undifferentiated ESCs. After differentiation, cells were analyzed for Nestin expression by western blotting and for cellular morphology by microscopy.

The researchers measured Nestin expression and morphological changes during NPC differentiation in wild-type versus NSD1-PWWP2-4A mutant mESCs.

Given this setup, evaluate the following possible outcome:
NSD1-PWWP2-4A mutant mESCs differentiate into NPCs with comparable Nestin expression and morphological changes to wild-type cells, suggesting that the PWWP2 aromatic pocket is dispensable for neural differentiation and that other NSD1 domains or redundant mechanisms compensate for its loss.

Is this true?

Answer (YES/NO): NO